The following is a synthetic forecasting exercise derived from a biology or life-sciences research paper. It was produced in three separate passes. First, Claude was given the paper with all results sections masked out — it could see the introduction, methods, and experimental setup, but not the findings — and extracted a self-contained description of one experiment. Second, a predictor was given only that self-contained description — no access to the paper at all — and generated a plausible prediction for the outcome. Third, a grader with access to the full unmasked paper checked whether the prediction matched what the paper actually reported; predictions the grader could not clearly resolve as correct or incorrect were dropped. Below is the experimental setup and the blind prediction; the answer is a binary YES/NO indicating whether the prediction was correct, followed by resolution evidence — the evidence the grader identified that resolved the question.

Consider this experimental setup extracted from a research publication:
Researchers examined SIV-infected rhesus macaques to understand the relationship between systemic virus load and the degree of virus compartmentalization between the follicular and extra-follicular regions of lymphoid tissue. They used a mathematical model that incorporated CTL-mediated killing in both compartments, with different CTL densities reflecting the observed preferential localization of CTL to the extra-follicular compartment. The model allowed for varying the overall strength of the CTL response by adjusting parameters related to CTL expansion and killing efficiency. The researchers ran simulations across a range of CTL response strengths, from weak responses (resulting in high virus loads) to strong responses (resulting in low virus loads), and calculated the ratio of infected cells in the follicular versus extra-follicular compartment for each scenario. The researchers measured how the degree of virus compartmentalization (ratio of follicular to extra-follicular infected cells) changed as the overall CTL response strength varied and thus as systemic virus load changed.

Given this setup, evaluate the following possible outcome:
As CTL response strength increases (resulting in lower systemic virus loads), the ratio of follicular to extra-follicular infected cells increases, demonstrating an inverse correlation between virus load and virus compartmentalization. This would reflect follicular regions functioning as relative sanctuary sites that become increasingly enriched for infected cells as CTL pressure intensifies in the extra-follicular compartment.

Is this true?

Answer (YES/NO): YES